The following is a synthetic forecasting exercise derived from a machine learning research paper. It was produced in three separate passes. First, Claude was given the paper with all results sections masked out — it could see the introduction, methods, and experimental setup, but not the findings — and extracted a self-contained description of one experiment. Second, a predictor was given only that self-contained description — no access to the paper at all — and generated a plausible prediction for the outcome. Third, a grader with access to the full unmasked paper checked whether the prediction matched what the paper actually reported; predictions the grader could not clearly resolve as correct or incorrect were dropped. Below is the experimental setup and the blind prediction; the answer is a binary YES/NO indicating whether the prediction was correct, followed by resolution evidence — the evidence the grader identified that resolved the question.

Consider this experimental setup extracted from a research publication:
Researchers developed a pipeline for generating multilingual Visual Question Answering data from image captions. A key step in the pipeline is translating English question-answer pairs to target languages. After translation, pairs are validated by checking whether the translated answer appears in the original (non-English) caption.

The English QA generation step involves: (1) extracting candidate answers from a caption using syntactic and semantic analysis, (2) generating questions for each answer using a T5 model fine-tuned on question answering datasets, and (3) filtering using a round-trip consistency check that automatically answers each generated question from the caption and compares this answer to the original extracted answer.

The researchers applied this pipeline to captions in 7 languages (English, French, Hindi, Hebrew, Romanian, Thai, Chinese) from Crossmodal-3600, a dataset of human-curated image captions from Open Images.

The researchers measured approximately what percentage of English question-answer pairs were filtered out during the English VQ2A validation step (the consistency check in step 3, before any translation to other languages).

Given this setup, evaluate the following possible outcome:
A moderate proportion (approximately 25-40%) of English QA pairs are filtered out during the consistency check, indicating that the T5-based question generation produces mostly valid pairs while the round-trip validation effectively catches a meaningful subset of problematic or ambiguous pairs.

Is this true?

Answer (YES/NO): YES